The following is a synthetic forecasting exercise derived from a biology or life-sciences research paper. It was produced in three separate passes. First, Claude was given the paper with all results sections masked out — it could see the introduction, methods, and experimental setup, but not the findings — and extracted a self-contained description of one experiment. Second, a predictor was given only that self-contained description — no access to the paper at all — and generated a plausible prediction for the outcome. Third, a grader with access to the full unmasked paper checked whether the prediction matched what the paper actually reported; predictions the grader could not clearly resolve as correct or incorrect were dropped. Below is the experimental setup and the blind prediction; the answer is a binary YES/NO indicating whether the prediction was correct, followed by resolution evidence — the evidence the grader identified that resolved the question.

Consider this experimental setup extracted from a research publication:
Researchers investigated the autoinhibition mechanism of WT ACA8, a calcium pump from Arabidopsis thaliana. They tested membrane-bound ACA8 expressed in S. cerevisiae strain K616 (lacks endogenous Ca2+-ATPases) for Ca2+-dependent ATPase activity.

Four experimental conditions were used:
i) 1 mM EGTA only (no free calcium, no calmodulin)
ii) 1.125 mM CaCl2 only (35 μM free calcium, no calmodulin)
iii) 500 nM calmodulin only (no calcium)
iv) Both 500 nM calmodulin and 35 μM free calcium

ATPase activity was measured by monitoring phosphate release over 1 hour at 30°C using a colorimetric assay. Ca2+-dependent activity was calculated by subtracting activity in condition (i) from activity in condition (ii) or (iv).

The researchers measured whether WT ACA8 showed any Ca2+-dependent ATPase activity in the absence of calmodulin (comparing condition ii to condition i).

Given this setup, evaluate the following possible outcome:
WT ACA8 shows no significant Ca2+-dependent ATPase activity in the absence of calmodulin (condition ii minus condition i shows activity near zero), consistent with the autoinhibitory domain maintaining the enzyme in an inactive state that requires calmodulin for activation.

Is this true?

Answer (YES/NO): NO